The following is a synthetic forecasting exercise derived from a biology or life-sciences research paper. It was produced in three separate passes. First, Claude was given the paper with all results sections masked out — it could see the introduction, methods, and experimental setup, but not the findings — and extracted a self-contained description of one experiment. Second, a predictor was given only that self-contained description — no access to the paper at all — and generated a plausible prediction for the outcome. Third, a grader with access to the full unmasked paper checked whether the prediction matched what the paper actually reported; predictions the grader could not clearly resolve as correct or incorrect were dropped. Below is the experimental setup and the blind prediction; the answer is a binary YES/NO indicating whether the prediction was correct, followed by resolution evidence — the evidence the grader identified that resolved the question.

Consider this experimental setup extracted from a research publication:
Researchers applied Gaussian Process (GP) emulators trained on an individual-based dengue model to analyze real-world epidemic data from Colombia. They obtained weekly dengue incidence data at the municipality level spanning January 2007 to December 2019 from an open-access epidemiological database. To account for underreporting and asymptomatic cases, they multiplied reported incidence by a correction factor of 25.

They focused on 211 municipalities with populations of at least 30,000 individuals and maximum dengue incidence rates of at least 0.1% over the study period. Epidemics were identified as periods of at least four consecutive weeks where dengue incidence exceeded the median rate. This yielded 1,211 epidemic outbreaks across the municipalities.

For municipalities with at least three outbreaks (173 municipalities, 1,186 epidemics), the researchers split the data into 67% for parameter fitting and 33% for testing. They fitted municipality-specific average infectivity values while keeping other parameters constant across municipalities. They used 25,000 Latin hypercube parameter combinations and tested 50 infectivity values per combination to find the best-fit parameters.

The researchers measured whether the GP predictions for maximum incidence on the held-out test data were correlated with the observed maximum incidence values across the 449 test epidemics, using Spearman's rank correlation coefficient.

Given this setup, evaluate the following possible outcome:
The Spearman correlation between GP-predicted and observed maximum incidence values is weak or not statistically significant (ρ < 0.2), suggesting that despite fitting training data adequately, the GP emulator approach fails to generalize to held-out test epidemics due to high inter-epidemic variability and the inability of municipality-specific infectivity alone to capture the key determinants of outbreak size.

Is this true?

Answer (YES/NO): NO